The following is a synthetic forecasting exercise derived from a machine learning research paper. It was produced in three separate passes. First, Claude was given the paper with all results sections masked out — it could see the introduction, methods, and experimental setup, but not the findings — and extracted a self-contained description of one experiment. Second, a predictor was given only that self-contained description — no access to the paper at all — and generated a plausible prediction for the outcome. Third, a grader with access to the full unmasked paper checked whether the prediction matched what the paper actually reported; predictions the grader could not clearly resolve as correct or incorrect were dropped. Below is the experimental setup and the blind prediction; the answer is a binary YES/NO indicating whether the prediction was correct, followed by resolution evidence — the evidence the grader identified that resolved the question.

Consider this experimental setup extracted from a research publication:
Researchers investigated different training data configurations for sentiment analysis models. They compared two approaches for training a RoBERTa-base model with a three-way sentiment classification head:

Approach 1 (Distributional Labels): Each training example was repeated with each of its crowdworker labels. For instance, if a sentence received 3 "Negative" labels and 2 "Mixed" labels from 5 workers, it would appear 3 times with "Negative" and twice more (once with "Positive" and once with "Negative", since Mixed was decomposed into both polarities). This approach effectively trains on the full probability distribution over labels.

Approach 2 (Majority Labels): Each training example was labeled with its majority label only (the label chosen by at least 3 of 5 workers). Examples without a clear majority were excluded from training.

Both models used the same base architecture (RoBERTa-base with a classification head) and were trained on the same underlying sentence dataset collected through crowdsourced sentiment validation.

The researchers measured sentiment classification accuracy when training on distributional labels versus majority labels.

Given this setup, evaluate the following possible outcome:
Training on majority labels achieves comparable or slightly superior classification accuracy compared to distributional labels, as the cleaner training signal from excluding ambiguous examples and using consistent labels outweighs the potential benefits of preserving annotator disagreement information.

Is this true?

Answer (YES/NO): NO